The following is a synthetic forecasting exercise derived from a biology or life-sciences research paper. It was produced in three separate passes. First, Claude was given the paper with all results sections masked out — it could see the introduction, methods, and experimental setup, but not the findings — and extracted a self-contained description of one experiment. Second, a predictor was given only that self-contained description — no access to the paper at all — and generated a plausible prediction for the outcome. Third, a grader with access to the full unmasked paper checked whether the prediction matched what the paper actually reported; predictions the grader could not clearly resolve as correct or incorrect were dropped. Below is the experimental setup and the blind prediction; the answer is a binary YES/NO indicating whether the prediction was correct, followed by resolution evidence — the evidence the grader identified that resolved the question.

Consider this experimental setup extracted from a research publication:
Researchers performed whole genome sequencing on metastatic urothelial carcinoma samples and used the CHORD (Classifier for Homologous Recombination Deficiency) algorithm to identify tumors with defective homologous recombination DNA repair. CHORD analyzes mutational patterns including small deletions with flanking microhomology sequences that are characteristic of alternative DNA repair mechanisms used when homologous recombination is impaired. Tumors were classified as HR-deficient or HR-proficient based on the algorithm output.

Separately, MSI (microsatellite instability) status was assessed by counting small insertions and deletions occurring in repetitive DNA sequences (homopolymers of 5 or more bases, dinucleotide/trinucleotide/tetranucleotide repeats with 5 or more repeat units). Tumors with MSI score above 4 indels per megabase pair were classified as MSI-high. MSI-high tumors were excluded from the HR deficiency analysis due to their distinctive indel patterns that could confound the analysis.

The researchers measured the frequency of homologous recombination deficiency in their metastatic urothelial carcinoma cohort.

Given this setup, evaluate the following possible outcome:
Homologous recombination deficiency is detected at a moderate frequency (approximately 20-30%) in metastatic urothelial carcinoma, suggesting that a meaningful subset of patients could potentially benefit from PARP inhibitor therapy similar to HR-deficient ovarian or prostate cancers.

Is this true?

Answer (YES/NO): NO